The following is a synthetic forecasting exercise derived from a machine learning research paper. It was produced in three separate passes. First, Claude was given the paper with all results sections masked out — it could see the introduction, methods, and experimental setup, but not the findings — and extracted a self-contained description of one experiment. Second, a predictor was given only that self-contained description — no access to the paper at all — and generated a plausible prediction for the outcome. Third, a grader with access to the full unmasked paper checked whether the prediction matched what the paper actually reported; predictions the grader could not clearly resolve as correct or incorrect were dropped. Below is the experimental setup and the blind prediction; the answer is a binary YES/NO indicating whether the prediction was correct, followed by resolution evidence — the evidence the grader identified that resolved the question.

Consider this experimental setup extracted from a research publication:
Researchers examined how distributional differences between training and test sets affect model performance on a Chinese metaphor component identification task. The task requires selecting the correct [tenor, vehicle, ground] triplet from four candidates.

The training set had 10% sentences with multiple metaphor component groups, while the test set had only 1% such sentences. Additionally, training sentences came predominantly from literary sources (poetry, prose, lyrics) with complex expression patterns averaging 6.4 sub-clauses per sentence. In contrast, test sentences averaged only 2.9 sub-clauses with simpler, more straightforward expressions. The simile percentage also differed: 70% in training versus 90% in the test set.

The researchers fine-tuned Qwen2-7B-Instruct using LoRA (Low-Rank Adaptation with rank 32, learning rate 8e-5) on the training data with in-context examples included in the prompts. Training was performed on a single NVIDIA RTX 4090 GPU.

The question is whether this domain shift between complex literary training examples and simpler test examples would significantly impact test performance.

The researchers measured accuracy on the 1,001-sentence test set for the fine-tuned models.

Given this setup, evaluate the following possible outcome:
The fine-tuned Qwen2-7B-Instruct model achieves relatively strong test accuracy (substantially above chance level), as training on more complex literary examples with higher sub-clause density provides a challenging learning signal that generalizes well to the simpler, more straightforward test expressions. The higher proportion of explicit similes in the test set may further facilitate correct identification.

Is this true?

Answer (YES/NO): YES